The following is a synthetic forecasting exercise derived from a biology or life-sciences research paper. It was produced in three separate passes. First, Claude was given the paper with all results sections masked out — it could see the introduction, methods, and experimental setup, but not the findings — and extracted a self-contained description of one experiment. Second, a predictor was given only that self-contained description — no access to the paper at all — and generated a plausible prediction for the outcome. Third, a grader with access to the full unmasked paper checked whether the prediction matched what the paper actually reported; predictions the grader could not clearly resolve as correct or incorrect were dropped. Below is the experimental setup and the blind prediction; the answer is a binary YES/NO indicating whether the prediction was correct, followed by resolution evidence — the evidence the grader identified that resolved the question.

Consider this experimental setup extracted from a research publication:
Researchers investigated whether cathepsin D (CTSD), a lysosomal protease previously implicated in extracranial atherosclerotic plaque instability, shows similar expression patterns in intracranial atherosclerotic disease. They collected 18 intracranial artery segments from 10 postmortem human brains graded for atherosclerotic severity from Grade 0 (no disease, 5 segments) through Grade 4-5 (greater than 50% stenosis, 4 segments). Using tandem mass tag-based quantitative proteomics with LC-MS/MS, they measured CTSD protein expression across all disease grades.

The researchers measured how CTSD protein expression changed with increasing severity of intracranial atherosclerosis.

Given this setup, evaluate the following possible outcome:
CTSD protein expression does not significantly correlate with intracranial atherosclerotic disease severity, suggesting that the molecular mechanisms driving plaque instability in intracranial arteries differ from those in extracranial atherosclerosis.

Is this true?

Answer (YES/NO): NO